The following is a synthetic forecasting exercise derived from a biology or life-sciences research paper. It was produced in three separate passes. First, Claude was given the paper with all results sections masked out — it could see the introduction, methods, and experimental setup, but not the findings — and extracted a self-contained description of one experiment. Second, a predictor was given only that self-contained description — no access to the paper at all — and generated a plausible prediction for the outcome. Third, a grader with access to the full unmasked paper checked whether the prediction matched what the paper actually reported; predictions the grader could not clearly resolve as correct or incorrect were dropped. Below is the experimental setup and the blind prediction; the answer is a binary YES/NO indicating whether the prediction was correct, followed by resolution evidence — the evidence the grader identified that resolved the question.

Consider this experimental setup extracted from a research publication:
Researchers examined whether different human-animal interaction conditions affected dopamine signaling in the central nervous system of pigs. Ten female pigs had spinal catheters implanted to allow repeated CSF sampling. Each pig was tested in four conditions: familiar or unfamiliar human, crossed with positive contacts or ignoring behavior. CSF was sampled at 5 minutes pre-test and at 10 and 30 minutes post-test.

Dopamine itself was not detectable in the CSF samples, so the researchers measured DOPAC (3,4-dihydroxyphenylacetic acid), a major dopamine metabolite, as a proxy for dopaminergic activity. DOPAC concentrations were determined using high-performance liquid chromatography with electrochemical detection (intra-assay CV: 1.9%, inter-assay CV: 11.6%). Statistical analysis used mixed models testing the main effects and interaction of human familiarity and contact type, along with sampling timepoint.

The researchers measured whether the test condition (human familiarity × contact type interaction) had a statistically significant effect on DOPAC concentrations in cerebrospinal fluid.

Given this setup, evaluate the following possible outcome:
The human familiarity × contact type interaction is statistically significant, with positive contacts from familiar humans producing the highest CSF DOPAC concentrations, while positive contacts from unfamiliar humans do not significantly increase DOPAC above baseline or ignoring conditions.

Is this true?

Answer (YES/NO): NO